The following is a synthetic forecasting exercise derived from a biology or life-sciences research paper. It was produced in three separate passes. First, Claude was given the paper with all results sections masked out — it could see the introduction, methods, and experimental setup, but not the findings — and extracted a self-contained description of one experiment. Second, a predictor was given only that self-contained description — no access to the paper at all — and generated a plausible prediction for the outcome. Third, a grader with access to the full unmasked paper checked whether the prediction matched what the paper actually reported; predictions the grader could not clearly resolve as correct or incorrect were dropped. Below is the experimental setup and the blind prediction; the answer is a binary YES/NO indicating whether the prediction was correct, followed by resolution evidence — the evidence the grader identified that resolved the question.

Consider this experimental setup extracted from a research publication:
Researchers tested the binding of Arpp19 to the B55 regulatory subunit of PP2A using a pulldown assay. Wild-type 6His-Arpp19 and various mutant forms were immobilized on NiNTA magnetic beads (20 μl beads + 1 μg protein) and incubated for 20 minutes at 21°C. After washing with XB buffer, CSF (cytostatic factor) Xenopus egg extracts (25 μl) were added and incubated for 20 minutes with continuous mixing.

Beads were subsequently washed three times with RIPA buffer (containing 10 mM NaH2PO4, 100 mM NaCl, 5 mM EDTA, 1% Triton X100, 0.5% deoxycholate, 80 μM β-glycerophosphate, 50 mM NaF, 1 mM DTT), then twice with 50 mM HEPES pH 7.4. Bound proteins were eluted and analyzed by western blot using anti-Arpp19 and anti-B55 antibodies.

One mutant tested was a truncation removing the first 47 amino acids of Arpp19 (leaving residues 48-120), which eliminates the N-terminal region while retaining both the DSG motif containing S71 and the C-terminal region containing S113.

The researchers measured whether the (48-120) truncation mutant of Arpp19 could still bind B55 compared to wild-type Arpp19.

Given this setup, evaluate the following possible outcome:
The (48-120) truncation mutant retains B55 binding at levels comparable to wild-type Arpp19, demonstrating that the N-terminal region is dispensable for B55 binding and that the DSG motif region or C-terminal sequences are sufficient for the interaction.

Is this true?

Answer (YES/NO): NO